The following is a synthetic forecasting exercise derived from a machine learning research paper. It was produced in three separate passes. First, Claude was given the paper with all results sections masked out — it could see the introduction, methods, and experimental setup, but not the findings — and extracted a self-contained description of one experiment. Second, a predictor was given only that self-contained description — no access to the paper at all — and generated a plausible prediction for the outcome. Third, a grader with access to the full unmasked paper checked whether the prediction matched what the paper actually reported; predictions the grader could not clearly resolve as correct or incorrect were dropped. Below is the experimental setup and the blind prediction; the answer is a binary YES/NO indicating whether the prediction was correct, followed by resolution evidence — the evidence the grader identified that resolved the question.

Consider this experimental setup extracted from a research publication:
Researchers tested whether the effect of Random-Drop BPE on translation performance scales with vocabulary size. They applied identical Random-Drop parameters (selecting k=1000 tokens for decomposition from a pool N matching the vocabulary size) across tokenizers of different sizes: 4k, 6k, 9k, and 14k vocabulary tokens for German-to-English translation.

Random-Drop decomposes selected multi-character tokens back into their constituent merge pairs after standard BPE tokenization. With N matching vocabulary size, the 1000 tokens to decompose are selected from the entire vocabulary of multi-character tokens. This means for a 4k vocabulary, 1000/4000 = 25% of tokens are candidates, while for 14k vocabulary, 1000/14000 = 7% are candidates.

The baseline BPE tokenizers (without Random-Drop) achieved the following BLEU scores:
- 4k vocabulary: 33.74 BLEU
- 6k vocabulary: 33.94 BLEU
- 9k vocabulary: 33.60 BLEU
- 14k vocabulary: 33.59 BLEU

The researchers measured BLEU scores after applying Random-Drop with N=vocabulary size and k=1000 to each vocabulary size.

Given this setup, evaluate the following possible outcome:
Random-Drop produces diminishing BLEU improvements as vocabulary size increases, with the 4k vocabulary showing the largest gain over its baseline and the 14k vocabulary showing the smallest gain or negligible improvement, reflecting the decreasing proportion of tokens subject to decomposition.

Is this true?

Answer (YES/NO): NO